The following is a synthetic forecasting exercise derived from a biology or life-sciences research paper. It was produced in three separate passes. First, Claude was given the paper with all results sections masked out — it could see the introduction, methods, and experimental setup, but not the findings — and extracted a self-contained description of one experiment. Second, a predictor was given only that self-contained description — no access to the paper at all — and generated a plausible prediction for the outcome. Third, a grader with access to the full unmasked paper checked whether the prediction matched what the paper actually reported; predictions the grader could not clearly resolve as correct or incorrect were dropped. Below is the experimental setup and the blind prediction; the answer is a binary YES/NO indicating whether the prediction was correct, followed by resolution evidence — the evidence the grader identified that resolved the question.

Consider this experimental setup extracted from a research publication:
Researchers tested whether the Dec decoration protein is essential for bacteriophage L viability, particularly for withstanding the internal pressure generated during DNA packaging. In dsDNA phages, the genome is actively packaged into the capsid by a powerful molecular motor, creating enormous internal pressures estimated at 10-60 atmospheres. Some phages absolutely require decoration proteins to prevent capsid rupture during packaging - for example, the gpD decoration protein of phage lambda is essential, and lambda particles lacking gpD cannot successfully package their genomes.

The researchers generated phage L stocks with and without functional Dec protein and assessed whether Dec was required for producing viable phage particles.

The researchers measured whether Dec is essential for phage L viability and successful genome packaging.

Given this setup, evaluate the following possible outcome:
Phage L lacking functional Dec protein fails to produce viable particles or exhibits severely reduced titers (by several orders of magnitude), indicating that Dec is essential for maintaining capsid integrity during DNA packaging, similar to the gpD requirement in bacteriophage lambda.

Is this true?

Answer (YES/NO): NO